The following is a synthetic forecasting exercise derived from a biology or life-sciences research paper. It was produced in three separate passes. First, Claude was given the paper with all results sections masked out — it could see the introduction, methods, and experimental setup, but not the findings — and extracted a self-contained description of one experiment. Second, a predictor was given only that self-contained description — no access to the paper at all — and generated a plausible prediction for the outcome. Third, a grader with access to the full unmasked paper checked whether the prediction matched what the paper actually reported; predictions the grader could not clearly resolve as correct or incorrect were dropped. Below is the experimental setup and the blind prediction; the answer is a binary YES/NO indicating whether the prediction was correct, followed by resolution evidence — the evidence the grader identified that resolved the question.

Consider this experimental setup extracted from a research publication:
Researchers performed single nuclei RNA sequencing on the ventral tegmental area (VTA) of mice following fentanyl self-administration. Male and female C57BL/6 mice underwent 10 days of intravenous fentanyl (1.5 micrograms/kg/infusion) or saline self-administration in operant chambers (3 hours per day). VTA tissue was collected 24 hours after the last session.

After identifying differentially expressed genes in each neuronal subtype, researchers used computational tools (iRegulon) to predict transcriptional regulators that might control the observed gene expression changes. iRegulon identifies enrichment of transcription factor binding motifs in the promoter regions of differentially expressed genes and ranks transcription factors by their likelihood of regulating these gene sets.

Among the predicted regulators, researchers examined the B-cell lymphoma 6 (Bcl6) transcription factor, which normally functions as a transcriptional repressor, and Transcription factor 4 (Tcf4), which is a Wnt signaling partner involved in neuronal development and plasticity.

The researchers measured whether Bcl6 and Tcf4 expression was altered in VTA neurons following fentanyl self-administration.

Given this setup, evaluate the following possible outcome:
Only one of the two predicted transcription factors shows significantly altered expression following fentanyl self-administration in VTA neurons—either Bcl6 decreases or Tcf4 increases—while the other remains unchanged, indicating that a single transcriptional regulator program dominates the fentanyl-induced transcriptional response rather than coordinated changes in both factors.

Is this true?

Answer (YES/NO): NO